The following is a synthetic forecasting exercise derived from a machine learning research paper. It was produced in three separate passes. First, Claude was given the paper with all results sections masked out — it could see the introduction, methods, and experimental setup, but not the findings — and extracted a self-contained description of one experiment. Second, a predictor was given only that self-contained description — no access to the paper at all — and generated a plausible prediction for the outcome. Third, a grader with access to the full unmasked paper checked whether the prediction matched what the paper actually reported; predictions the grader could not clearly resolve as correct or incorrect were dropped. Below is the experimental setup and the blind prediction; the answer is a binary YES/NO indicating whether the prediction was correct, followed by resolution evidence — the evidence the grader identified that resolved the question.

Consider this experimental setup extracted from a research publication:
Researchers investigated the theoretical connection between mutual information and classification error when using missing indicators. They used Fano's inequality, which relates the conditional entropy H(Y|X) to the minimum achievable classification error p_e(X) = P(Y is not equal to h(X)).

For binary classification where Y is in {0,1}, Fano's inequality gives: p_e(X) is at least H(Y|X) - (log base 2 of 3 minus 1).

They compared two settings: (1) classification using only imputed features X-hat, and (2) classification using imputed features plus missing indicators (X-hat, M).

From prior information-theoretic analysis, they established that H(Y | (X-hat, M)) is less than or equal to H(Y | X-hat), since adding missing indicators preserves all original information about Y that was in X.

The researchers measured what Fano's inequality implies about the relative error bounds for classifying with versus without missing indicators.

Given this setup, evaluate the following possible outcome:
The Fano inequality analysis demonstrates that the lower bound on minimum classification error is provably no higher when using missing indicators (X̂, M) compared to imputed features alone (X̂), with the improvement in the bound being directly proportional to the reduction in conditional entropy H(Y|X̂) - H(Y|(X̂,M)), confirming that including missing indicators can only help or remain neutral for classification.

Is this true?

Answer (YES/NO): YES